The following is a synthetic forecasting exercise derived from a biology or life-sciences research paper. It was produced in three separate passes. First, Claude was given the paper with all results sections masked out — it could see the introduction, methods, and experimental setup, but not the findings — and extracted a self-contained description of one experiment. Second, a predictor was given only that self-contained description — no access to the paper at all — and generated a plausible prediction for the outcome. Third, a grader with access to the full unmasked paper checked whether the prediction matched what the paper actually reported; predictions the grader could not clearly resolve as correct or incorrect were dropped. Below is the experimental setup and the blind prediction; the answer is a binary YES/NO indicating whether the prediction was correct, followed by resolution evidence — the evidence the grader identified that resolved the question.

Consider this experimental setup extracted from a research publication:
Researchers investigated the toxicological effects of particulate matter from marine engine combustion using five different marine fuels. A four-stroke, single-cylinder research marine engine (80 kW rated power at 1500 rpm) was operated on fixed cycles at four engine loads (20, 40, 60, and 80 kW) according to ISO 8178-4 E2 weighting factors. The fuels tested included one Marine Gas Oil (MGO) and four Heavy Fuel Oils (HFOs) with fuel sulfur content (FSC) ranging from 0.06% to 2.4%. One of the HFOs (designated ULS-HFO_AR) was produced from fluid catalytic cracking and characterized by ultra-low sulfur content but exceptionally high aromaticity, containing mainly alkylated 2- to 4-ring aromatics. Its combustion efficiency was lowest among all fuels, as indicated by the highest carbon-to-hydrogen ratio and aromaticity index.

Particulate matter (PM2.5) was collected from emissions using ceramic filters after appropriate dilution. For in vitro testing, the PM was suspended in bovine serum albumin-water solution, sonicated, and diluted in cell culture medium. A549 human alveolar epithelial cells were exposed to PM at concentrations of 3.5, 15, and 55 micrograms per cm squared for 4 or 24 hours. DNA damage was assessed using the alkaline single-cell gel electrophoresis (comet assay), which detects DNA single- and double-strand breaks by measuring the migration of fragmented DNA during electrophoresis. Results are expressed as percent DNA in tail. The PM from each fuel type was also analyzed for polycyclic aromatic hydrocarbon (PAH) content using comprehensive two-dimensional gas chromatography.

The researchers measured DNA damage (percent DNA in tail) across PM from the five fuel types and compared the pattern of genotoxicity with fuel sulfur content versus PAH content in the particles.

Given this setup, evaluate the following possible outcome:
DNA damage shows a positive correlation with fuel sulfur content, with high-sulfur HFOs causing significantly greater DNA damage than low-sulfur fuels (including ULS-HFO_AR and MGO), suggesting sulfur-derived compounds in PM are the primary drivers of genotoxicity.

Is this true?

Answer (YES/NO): NO